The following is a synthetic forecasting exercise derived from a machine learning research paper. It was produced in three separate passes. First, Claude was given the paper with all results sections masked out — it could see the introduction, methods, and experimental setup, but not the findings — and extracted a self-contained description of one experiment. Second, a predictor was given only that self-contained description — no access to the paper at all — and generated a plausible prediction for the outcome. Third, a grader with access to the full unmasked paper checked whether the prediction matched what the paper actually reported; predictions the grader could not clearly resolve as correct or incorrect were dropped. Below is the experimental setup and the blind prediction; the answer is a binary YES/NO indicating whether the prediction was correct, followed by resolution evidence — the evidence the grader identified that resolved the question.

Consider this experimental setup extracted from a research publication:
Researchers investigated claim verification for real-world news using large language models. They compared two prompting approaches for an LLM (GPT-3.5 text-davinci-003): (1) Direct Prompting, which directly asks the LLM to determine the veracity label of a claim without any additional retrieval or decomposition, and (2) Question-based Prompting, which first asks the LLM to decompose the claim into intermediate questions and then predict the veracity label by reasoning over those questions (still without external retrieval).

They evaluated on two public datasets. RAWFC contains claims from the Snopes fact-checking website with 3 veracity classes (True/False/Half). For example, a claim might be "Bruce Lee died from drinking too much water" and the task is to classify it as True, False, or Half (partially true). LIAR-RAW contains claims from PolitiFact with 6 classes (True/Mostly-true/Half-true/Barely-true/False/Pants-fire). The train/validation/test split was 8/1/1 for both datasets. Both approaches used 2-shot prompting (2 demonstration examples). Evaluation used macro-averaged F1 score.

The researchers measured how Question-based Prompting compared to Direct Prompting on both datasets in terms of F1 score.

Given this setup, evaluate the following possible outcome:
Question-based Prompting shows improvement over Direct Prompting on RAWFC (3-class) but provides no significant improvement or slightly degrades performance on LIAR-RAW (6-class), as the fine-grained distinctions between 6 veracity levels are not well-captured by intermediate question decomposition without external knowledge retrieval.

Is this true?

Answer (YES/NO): NO